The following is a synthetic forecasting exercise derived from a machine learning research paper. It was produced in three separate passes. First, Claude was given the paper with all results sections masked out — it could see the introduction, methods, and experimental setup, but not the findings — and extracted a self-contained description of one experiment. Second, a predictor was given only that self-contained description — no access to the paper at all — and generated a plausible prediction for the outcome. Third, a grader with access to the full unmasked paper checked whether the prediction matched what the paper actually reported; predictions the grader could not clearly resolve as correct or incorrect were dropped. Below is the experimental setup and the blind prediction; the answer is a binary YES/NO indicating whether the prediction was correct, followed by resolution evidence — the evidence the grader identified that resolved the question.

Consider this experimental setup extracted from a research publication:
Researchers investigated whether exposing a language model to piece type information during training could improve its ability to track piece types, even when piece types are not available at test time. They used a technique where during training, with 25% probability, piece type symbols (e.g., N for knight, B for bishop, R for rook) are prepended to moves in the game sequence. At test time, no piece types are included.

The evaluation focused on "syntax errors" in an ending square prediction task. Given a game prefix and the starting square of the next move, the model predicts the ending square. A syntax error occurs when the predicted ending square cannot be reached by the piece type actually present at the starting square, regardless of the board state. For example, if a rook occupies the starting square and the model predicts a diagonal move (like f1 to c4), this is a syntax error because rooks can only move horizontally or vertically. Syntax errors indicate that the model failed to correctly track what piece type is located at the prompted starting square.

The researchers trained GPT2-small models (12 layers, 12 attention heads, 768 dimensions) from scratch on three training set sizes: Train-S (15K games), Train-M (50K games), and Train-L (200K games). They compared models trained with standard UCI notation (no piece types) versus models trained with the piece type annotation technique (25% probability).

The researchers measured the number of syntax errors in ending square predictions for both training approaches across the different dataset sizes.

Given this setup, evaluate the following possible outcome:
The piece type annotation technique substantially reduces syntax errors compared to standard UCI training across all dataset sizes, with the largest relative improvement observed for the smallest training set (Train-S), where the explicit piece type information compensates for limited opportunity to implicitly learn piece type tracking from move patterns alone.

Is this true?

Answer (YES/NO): YES